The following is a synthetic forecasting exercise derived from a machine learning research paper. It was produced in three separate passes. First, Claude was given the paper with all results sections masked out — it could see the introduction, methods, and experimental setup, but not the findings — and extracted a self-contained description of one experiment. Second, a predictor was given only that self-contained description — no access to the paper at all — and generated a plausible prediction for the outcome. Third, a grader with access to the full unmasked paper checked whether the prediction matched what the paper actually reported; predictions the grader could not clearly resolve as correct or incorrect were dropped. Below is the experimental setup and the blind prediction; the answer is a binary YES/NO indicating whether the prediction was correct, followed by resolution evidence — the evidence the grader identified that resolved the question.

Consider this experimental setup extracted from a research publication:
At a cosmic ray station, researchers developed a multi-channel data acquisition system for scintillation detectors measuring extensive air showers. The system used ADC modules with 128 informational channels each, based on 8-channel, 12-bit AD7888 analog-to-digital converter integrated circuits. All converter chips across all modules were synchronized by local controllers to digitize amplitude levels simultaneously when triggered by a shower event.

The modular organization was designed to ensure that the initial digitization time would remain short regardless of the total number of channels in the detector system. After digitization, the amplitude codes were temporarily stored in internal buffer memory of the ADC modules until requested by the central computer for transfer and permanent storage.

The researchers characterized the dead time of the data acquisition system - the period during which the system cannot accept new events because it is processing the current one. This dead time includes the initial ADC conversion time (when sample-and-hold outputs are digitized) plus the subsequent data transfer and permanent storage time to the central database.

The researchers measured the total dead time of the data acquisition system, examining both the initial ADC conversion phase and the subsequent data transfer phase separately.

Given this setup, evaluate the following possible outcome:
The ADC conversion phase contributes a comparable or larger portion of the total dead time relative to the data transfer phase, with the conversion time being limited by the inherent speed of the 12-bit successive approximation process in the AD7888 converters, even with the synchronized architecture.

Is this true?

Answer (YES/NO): NO